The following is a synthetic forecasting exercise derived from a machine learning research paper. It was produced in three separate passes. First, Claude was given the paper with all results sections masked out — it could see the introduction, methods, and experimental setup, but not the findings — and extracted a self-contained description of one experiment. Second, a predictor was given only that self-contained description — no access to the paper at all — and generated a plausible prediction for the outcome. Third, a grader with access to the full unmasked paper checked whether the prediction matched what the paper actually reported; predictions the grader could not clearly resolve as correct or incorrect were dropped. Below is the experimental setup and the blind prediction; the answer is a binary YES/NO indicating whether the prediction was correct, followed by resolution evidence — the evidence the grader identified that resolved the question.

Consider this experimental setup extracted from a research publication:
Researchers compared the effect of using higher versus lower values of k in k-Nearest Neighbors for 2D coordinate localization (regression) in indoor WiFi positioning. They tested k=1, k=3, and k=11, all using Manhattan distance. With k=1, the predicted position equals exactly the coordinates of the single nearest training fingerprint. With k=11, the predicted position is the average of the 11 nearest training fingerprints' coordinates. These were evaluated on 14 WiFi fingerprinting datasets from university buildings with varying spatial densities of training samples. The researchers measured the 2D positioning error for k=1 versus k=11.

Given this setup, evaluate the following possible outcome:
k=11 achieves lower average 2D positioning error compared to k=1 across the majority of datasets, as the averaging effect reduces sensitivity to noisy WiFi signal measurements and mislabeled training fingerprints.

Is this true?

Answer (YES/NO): NO